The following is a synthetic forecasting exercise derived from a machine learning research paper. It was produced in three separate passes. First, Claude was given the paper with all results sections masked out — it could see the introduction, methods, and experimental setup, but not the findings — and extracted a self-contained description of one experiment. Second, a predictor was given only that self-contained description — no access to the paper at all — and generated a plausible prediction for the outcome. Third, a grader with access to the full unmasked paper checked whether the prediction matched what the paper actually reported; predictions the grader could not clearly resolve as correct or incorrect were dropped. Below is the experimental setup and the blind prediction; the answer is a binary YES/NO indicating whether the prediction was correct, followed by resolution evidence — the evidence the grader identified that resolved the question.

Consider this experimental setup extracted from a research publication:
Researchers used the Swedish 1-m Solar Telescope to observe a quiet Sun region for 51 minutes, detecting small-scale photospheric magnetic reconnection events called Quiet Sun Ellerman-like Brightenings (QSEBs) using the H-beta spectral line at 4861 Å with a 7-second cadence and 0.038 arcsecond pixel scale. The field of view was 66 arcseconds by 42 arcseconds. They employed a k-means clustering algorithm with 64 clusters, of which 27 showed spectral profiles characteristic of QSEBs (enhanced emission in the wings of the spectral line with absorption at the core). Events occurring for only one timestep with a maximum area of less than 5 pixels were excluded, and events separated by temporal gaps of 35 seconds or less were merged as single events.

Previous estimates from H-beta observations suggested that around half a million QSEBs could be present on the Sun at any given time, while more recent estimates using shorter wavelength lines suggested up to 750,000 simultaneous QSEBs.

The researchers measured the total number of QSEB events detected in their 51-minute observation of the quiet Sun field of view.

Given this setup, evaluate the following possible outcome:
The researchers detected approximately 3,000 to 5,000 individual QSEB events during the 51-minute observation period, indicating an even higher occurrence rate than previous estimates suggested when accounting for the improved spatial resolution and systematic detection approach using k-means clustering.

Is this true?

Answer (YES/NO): NO